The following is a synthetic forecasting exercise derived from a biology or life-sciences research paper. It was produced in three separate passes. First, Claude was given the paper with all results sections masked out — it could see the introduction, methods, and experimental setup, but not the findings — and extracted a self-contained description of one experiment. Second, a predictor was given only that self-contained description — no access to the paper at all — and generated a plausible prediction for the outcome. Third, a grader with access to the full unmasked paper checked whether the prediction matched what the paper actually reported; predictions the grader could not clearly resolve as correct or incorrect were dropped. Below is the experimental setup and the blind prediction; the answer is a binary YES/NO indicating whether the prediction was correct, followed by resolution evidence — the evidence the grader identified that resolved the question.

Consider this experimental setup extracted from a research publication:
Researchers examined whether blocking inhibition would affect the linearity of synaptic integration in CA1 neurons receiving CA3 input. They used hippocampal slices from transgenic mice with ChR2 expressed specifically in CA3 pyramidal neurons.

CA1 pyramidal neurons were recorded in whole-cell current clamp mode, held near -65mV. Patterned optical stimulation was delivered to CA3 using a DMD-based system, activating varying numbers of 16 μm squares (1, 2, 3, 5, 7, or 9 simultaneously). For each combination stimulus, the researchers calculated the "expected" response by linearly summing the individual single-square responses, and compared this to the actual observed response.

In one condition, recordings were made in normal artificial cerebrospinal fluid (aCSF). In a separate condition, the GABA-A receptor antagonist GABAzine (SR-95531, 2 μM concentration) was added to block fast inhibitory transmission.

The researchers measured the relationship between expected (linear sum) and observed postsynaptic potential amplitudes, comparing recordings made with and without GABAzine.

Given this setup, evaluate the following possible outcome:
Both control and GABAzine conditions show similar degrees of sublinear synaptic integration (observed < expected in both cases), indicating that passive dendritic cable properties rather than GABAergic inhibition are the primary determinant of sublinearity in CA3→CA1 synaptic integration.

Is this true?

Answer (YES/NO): NO